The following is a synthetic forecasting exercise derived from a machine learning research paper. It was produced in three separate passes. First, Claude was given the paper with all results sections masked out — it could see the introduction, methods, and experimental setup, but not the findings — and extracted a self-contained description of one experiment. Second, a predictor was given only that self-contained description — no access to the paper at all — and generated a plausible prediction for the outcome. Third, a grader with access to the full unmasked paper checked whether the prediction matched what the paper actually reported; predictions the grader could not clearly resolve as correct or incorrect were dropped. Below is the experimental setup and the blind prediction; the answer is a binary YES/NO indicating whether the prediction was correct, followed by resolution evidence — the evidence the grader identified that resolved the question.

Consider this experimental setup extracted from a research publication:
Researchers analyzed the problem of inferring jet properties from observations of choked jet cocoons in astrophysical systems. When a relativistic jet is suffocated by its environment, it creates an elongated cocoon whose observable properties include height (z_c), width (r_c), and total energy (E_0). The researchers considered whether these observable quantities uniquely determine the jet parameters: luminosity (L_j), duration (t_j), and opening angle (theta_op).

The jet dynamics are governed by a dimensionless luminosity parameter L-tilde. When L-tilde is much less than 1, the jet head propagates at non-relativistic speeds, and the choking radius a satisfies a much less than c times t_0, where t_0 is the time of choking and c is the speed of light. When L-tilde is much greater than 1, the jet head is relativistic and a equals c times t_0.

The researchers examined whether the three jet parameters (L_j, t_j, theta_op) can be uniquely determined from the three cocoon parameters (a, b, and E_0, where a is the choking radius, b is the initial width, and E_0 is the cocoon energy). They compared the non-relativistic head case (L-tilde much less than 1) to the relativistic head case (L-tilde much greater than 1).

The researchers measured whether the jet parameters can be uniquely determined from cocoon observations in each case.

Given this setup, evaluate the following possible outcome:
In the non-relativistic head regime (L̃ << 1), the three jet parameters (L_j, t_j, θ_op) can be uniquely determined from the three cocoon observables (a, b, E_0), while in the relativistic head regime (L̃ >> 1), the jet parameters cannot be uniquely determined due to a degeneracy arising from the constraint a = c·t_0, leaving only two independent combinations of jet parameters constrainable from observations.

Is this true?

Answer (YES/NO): YES